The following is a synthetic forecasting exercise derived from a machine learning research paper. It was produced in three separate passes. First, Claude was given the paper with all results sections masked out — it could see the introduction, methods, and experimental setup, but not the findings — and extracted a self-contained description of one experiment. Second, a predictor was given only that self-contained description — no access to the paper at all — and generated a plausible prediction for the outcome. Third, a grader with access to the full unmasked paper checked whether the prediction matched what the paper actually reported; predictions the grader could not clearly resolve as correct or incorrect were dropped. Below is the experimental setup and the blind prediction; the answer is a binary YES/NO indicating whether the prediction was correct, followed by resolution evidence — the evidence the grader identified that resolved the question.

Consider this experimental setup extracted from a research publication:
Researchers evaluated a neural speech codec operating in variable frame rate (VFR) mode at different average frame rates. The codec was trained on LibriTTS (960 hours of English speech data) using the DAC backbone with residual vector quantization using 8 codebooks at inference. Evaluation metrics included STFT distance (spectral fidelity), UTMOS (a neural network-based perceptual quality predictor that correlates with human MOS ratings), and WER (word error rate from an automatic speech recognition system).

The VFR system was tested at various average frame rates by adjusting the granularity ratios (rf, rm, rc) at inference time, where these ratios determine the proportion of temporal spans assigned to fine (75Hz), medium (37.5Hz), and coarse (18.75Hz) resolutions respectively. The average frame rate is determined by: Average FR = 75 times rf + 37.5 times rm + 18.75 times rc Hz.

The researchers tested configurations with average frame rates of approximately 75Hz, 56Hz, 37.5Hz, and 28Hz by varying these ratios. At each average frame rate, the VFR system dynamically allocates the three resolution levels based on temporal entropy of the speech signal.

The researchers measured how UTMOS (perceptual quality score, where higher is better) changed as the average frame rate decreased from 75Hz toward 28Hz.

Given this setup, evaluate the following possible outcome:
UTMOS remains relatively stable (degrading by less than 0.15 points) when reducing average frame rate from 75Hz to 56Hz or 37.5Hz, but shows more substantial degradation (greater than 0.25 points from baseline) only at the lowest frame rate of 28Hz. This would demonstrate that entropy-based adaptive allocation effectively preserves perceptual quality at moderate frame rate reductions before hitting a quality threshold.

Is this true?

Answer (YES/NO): NO